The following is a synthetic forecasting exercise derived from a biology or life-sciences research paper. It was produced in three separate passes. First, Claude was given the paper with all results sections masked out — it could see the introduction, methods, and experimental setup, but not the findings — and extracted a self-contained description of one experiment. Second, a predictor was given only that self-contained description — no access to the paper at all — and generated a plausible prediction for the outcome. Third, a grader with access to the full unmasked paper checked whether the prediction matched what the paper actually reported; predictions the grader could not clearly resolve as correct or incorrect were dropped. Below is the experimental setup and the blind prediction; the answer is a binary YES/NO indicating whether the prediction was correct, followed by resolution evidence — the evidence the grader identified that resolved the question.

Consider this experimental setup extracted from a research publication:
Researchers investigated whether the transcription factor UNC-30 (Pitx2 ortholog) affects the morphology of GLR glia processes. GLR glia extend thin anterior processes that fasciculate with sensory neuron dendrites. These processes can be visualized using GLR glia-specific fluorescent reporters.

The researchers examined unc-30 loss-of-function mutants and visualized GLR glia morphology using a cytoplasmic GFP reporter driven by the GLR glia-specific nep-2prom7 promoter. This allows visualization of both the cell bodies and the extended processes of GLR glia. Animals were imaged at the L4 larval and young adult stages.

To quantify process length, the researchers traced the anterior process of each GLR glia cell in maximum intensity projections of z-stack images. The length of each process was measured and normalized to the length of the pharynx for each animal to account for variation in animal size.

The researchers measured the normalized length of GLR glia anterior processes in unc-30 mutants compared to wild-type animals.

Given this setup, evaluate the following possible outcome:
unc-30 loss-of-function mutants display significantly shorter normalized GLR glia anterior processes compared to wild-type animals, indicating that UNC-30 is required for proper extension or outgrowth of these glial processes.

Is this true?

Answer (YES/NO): YES